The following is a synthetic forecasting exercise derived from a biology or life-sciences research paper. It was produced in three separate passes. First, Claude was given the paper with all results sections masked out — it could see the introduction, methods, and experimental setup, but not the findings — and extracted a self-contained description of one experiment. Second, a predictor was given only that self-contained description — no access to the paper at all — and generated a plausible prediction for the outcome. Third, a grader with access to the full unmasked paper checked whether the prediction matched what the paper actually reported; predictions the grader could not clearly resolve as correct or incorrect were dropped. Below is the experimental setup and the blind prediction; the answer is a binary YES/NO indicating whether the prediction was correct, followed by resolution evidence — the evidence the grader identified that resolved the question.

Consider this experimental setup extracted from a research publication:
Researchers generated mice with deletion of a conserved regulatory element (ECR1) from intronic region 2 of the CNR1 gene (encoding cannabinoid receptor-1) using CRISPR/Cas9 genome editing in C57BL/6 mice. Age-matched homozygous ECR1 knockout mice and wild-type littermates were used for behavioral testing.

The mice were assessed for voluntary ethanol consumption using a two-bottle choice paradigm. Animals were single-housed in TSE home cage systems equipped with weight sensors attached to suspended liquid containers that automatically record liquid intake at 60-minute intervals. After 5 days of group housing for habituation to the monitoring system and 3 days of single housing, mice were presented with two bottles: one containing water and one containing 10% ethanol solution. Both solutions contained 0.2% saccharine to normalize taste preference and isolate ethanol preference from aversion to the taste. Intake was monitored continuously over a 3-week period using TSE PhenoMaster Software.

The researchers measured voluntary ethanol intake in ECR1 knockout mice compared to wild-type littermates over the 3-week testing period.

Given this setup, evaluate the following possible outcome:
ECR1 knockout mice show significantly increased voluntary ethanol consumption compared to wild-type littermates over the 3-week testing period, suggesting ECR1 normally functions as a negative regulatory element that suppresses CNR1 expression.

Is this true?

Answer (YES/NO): NO